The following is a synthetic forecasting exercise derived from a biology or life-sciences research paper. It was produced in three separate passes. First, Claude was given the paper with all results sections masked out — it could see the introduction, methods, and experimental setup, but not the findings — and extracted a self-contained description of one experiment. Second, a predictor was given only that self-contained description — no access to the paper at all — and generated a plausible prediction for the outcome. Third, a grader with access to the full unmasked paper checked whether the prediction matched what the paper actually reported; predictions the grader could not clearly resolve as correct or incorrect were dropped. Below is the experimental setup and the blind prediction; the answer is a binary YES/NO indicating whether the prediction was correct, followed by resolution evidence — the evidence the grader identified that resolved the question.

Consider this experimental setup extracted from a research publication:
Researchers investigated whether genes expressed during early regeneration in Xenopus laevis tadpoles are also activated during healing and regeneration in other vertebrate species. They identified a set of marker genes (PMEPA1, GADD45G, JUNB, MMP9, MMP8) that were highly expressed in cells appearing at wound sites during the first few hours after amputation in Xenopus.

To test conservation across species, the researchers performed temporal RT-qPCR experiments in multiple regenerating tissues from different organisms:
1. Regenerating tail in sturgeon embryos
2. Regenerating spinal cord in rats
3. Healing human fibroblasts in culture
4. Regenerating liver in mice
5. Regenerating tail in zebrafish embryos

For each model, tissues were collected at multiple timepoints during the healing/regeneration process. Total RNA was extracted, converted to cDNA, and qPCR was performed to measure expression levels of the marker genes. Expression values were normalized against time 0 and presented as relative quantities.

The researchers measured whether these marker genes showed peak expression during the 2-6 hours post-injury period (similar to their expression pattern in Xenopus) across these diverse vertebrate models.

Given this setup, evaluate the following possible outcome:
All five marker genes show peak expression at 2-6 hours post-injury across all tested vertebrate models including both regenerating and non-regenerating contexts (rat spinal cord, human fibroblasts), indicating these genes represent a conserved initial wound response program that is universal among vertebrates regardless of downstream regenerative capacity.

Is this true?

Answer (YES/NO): YES